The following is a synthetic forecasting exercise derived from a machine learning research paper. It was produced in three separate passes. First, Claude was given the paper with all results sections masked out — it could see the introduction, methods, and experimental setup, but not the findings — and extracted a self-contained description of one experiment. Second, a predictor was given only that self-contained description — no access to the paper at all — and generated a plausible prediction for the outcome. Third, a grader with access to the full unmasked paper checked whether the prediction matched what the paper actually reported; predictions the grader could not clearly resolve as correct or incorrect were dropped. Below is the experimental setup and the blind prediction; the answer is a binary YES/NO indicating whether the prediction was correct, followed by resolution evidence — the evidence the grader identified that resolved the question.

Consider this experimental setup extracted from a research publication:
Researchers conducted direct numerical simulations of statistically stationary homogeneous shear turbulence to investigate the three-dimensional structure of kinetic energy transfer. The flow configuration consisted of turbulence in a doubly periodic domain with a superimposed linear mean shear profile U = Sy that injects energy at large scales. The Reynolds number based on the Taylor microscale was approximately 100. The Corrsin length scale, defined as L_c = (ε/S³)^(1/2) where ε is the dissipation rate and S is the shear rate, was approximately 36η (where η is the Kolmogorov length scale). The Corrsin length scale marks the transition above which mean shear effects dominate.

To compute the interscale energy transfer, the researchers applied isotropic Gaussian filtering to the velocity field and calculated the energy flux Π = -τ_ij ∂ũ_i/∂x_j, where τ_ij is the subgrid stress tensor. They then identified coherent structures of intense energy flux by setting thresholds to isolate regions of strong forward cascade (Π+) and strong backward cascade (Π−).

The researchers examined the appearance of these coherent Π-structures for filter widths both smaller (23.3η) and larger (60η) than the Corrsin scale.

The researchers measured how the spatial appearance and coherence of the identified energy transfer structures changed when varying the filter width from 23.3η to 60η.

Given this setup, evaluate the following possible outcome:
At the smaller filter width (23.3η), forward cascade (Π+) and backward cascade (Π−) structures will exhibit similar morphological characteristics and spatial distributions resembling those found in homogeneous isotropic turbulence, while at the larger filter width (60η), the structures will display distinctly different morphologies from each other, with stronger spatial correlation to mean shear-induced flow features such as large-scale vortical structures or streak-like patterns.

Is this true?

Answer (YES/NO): NO